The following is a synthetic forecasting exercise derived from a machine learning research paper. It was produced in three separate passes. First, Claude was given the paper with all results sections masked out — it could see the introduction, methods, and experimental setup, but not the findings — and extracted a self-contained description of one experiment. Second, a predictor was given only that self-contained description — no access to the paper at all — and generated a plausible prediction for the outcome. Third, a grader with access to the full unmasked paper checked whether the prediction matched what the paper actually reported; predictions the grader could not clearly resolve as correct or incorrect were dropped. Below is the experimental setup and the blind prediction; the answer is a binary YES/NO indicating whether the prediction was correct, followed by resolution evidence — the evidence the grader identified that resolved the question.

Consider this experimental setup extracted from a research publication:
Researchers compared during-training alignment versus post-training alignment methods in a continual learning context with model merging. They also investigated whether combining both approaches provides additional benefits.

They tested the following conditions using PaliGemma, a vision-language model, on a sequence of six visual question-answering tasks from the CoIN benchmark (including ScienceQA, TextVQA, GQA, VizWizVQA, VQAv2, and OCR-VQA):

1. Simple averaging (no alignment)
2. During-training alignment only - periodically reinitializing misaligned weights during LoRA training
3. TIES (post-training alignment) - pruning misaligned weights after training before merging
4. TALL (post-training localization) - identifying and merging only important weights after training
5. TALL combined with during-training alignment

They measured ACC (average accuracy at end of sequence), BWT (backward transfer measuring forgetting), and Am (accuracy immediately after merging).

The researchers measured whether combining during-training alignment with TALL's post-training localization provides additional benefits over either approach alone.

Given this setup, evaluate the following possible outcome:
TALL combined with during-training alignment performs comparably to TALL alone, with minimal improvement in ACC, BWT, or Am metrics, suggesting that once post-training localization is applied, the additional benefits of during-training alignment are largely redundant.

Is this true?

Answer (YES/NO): NO